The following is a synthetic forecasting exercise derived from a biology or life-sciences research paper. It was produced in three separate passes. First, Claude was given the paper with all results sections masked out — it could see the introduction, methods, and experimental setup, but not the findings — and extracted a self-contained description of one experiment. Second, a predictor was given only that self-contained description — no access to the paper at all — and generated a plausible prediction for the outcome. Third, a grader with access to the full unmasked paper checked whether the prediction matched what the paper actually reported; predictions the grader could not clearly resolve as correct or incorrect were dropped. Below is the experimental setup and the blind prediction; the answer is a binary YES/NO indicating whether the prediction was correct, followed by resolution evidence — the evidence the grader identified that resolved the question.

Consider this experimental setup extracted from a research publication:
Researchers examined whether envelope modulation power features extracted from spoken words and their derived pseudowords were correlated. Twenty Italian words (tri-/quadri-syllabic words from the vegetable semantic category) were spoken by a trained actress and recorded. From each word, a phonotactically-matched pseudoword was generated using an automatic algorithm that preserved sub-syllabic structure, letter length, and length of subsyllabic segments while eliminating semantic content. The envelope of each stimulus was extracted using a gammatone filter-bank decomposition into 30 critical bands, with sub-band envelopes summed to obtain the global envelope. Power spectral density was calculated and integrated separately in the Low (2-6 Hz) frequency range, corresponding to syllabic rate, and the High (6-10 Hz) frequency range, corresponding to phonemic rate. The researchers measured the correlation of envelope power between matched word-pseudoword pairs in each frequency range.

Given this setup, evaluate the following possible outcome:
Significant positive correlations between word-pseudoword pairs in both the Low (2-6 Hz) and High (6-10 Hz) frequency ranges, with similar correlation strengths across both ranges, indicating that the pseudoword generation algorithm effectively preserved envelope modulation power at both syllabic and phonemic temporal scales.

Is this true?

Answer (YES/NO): NO